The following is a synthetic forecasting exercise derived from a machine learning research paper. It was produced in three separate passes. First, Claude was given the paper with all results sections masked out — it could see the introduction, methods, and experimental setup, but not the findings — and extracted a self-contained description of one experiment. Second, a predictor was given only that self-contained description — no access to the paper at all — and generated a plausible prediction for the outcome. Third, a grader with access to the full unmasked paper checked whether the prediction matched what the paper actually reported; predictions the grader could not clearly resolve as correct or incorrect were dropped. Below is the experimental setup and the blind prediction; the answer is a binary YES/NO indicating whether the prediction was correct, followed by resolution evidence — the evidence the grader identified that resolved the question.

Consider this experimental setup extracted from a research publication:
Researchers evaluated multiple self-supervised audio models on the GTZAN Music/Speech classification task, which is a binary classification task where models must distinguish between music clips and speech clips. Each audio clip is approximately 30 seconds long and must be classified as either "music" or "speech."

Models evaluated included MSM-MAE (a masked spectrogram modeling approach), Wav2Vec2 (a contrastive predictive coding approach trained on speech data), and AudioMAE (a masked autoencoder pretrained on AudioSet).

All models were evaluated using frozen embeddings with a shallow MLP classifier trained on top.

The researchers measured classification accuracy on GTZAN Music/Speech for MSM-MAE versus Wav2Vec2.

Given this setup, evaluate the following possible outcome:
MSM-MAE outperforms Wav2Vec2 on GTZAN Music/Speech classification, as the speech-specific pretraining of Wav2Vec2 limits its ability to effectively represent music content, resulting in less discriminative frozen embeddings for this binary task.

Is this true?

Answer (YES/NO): YES